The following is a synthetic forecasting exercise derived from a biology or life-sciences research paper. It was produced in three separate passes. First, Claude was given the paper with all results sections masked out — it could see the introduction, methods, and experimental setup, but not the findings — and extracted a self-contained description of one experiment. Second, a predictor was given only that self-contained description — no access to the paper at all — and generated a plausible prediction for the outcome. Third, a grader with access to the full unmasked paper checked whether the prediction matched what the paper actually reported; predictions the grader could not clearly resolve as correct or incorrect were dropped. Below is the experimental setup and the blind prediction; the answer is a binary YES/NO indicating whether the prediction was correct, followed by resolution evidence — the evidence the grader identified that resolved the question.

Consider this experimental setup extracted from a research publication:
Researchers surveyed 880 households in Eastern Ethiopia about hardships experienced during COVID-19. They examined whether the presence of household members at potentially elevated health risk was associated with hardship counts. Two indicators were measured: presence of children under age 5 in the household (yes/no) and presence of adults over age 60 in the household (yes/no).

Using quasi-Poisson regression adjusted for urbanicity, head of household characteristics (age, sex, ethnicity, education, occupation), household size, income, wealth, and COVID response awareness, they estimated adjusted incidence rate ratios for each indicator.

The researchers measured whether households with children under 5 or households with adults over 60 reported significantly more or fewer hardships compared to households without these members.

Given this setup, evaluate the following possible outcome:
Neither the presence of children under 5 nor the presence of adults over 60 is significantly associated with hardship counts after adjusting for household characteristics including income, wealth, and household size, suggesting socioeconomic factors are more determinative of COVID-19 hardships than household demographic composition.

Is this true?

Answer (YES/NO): YES